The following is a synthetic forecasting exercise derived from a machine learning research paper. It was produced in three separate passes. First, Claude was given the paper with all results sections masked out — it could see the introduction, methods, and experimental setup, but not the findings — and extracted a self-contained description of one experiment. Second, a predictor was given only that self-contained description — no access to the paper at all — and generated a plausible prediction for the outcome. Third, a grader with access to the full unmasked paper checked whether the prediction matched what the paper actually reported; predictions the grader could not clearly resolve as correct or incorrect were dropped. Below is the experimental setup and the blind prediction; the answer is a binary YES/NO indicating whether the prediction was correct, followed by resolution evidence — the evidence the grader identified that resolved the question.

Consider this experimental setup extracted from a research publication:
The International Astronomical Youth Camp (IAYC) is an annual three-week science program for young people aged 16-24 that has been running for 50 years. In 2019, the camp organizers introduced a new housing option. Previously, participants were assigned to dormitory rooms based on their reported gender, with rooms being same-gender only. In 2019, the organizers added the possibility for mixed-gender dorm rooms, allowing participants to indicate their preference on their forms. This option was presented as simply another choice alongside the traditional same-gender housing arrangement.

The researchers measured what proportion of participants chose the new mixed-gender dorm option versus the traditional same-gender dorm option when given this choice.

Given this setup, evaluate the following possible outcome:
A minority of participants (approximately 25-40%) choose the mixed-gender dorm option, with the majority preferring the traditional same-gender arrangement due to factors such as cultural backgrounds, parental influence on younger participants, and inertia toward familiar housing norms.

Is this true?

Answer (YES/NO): NO